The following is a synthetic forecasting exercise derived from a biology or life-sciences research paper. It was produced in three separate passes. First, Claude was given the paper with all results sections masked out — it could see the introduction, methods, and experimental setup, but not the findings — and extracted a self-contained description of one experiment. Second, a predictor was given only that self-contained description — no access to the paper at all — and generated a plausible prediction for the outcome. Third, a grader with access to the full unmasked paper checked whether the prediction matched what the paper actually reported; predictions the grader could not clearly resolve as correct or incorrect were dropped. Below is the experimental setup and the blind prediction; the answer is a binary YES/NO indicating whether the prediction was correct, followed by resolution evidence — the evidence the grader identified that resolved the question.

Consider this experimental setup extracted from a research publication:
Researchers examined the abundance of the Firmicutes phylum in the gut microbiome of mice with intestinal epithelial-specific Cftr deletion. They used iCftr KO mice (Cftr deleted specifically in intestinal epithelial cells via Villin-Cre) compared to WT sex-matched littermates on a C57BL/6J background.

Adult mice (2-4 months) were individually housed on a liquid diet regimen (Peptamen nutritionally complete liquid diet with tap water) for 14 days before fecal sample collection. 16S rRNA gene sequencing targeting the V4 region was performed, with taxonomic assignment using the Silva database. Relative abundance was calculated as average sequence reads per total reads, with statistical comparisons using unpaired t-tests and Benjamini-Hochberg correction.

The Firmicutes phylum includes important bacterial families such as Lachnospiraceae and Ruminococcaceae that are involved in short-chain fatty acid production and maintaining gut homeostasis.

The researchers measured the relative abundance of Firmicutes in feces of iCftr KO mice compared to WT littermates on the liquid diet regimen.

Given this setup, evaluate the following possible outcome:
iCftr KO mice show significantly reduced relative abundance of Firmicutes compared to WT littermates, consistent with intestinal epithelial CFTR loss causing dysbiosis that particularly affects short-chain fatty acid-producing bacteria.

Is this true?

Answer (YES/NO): NO